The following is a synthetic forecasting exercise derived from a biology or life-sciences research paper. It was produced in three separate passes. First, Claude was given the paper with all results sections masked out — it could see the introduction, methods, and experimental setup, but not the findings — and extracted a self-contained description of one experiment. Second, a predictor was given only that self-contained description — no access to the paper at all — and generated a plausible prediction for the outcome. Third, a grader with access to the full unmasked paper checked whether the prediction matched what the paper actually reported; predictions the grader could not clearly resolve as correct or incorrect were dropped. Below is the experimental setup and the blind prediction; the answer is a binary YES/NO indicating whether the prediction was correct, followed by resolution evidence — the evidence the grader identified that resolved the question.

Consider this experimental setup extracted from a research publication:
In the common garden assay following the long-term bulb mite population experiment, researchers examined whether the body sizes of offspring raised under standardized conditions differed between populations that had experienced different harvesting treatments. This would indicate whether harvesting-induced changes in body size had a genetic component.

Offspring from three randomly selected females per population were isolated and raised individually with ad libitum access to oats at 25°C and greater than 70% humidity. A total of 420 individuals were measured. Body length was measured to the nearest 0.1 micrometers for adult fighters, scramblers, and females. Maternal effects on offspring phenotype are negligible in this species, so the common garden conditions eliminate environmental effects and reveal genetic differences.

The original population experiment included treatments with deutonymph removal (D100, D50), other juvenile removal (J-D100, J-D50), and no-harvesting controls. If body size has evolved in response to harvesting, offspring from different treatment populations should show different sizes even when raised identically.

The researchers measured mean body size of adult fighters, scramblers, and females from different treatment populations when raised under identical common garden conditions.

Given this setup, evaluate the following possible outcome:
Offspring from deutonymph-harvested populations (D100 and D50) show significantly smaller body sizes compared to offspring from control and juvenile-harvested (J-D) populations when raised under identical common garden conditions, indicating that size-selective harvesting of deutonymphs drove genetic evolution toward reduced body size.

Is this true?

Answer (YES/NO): NO